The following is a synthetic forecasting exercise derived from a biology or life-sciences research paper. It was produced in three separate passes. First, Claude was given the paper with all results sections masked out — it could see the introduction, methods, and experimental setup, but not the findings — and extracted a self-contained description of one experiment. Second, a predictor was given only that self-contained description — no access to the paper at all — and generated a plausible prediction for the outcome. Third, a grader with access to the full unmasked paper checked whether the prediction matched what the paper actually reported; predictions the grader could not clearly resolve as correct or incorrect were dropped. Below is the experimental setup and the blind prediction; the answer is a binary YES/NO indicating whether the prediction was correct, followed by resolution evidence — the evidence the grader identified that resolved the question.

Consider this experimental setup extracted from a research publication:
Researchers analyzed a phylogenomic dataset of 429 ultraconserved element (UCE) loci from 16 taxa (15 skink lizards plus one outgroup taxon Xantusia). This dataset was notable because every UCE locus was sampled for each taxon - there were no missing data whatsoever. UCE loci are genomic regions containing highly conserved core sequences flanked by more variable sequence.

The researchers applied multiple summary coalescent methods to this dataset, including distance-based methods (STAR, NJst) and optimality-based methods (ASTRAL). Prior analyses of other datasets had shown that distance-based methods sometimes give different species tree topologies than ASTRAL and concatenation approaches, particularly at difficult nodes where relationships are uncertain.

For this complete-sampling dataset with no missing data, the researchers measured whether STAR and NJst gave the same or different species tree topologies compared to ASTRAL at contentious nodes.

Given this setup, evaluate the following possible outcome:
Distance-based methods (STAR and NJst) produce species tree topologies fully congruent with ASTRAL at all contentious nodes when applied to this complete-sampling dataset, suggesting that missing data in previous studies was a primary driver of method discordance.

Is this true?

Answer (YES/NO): NO